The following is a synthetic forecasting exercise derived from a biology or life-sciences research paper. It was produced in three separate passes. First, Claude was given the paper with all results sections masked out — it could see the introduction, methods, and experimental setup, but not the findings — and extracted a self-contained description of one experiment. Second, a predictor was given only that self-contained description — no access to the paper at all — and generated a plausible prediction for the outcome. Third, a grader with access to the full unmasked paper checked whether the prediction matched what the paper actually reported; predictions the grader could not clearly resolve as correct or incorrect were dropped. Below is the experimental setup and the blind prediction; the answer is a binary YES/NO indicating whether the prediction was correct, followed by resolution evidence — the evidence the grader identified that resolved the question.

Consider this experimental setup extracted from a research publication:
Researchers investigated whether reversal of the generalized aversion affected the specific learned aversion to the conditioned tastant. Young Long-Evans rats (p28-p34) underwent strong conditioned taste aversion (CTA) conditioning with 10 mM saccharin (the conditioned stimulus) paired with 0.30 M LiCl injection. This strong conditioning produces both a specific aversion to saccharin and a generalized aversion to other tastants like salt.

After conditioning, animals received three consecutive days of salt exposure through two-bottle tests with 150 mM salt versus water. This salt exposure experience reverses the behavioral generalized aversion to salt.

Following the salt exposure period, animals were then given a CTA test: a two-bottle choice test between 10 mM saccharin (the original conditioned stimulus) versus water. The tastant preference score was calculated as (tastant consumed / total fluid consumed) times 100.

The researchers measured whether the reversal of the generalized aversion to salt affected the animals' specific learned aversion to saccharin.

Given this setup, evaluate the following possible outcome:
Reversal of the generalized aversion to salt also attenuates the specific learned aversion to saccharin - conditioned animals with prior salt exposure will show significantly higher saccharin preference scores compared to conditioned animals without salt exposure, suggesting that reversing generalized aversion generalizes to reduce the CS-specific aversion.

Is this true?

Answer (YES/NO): NO